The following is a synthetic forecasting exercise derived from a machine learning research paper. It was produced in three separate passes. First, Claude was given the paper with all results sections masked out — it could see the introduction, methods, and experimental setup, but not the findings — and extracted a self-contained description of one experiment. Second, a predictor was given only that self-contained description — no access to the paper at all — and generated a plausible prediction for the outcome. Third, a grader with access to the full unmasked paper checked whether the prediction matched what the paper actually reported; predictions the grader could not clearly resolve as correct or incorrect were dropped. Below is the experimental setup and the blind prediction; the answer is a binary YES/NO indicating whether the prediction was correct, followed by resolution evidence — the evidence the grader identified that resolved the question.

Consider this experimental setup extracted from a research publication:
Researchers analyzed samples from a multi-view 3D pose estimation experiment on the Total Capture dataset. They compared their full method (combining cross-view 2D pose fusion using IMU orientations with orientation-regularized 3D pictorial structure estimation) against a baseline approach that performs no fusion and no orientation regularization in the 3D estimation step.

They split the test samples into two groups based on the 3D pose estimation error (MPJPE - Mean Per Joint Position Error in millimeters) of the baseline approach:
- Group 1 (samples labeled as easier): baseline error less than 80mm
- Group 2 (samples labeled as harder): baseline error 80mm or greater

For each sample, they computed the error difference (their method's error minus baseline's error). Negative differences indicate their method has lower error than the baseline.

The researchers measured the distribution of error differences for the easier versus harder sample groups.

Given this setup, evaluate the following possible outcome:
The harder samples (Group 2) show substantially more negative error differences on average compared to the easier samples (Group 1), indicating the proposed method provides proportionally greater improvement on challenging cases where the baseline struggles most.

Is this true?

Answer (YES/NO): YES